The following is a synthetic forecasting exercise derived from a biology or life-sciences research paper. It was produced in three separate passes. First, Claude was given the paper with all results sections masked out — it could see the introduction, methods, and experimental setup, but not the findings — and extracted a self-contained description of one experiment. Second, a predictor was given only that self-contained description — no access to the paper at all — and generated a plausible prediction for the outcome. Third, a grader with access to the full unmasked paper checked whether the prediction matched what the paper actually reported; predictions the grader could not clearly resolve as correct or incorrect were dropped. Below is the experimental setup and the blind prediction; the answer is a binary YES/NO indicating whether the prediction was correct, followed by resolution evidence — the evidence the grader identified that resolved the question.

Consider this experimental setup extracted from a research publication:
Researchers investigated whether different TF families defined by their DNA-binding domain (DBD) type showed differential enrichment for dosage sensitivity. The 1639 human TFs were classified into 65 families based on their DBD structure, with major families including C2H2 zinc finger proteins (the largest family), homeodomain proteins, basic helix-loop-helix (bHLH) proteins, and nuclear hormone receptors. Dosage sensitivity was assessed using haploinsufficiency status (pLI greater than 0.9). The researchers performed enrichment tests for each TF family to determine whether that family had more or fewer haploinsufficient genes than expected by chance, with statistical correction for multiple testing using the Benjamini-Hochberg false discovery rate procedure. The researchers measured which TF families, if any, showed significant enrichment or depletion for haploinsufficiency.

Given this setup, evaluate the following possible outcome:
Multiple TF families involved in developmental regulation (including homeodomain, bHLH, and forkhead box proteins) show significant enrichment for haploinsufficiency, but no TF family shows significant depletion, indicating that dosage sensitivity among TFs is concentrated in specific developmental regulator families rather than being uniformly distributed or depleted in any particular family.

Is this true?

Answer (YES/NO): NO